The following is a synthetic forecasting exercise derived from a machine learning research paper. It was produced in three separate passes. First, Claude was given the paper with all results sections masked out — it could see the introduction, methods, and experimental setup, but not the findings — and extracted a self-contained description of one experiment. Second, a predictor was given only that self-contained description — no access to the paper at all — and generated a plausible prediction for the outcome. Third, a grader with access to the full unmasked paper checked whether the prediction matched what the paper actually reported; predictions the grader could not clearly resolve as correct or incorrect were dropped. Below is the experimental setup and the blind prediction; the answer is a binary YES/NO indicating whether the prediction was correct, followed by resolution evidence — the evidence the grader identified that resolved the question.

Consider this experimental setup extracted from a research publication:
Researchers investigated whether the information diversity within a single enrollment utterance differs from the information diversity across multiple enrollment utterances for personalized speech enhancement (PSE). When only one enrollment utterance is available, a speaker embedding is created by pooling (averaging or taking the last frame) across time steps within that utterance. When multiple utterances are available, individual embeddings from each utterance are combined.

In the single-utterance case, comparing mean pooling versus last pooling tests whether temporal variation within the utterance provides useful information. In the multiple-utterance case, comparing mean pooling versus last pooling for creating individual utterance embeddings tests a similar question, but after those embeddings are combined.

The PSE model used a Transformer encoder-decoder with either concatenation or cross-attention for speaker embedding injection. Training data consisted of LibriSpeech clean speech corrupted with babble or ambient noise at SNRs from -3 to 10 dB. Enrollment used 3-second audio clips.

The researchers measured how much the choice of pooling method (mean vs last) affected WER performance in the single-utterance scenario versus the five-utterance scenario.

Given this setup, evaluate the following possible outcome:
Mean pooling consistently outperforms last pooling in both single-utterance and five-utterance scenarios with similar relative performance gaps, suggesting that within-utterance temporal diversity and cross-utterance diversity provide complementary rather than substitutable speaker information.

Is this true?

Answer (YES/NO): NO